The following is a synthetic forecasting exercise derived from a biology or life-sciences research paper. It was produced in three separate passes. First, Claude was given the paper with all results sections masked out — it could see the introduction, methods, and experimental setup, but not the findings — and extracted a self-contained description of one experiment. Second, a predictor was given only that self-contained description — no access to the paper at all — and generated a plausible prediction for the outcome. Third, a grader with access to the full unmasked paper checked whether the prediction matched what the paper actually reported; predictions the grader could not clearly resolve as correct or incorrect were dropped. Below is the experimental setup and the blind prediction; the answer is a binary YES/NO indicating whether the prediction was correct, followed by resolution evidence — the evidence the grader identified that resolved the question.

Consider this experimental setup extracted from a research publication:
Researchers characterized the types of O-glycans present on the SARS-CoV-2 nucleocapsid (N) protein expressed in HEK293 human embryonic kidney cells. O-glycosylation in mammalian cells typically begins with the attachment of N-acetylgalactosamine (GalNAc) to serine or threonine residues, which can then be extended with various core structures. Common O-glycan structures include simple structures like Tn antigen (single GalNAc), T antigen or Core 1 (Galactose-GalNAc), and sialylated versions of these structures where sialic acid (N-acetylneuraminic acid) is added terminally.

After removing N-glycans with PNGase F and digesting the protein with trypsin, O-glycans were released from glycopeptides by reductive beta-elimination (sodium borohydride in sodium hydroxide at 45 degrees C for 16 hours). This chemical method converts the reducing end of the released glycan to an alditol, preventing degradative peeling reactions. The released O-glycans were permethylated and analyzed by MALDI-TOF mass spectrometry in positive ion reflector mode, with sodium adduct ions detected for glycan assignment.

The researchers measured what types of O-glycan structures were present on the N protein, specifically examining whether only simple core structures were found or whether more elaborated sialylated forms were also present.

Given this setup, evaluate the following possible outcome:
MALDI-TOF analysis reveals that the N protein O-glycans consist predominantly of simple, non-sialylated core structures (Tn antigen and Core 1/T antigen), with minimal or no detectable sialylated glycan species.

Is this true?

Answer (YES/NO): NO